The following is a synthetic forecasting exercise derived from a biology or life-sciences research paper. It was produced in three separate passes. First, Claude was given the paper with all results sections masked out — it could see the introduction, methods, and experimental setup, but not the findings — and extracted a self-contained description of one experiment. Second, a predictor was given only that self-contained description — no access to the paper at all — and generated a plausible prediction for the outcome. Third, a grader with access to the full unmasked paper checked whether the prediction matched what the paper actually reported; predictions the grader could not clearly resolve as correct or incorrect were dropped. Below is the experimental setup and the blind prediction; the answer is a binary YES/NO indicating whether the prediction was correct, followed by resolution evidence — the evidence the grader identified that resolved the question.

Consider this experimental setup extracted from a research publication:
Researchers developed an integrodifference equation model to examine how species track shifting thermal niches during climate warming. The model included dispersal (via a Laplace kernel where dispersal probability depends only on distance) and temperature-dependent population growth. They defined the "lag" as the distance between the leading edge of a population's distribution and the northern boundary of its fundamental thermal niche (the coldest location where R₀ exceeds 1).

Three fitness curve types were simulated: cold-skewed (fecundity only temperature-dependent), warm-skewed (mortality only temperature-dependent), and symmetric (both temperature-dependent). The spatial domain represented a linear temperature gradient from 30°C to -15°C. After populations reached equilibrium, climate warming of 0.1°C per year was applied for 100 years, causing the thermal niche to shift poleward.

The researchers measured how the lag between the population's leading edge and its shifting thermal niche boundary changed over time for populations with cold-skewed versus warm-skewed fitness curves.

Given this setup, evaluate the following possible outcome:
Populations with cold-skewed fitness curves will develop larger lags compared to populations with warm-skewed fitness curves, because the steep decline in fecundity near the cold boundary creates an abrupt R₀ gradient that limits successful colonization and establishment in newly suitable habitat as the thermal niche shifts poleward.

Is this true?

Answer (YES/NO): YES